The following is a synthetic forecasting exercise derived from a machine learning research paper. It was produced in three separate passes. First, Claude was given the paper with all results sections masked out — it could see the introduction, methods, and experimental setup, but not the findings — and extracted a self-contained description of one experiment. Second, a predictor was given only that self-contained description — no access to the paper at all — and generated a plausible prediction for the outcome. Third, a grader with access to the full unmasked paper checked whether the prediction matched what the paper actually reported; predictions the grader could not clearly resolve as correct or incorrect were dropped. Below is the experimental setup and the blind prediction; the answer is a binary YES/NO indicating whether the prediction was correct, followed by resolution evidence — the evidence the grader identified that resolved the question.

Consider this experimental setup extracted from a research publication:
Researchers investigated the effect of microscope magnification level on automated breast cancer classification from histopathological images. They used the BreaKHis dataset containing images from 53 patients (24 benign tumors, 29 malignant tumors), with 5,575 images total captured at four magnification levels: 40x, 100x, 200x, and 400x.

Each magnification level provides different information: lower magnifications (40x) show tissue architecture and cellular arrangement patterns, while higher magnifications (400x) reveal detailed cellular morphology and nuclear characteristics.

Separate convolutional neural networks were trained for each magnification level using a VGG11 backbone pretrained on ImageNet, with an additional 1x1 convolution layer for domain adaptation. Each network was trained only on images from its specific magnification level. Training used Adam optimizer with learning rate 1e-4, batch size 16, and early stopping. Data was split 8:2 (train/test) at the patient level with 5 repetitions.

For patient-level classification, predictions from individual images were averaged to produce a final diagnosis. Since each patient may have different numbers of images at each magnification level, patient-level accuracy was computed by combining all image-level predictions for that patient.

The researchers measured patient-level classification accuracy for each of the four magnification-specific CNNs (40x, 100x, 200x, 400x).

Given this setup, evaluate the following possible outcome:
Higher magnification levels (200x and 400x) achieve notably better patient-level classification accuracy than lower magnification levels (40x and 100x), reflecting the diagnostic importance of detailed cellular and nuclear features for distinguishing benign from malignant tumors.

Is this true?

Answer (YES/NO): NO